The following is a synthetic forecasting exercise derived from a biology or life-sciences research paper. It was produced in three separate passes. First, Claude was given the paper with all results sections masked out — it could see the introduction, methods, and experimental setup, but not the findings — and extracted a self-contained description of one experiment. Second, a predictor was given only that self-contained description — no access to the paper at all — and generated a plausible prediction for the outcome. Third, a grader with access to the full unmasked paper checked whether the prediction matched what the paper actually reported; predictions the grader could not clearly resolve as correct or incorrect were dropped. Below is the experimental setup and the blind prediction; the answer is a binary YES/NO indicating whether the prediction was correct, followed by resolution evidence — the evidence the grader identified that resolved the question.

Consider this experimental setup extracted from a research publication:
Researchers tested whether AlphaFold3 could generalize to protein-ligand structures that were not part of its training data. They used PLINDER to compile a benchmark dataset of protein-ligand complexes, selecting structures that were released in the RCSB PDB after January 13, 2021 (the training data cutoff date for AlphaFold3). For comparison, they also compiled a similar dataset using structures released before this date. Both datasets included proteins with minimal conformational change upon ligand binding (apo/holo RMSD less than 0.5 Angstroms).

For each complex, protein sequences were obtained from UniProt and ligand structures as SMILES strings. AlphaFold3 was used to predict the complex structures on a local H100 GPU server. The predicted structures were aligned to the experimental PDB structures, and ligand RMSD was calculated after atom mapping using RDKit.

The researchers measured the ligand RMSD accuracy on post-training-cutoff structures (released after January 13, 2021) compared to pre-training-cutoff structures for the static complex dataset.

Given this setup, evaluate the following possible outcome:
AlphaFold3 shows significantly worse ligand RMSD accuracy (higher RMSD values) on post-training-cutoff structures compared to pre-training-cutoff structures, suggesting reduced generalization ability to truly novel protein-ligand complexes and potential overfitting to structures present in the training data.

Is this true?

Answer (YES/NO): YES